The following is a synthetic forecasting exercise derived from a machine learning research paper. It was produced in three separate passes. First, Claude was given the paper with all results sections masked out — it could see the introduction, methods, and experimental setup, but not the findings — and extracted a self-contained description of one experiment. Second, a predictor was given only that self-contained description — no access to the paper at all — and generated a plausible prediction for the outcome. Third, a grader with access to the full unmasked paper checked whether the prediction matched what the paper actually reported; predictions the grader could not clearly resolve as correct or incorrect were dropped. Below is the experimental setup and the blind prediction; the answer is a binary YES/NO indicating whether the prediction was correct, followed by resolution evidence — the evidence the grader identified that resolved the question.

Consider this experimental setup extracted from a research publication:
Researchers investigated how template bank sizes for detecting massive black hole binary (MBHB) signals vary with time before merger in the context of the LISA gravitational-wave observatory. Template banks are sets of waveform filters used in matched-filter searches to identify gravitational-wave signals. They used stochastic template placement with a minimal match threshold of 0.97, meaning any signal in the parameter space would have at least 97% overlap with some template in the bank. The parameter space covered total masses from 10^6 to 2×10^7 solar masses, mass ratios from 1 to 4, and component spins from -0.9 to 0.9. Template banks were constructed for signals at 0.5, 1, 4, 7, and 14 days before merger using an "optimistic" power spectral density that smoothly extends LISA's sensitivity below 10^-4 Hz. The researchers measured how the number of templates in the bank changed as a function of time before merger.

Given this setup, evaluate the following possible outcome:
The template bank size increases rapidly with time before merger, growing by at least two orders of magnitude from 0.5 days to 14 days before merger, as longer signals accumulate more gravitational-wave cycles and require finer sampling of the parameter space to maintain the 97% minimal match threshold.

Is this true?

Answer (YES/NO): NO